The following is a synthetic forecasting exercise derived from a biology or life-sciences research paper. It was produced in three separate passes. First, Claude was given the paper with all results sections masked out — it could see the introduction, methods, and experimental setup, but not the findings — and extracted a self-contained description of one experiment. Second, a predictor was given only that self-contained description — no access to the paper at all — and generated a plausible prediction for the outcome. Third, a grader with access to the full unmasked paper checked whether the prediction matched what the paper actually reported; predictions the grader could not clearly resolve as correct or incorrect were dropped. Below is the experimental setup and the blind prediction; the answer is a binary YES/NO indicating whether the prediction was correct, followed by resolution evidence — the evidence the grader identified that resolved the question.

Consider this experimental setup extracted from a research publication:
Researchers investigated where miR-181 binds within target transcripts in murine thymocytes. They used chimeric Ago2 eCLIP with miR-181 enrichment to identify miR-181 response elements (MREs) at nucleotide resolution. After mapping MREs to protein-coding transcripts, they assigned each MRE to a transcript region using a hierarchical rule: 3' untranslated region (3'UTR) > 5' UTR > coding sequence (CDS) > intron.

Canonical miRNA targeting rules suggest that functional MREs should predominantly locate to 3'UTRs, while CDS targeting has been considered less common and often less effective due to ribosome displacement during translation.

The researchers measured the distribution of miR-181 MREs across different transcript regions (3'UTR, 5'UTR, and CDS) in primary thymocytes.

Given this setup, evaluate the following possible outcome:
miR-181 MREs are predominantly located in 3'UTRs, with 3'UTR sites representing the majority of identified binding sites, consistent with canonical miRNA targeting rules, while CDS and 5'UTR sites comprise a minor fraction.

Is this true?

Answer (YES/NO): NO